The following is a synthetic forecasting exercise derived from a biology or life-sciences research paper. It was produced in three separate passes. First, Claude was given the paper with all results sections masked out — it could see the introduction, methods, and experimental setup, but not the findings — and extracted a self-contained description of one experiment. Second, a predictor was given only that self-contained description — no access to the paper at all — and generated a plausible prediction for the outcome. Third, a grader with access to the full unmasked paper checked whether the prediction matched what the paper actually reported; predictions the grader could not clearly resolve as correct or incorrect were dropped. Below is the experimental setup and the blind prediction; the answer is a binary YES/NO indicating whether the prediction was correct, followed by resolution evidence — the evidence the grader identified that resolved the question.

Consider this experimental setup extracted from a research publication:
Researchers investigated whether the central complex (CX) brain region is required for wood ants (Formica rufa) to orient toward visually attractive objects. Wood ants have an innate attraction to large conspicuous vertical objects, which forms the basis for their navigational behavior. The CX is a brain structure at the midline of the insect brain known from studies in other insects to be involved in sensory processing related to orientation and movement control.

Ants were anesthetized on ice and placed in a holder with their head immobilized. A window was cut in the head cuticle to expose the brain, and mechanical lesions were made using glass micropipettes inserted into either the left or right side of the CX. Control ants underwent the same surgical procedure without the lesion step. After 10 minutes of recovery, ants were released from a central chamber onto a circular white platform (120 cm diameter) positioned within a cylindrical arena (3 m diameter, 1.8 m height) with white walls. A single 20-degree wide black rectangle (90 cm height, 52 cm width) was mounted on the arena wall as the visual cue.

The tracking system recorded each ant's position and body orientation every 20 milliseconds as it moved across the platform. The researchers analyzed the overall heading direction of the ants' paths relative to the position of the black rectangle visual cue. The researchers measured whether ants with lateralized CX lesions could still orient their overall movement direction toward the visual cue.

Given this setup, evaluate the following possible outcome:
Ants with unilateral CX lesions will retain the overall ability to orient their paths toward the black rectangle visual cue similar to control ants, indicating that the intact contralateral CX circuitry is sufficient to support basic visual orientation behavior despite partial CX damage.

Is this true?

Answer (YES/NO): YES